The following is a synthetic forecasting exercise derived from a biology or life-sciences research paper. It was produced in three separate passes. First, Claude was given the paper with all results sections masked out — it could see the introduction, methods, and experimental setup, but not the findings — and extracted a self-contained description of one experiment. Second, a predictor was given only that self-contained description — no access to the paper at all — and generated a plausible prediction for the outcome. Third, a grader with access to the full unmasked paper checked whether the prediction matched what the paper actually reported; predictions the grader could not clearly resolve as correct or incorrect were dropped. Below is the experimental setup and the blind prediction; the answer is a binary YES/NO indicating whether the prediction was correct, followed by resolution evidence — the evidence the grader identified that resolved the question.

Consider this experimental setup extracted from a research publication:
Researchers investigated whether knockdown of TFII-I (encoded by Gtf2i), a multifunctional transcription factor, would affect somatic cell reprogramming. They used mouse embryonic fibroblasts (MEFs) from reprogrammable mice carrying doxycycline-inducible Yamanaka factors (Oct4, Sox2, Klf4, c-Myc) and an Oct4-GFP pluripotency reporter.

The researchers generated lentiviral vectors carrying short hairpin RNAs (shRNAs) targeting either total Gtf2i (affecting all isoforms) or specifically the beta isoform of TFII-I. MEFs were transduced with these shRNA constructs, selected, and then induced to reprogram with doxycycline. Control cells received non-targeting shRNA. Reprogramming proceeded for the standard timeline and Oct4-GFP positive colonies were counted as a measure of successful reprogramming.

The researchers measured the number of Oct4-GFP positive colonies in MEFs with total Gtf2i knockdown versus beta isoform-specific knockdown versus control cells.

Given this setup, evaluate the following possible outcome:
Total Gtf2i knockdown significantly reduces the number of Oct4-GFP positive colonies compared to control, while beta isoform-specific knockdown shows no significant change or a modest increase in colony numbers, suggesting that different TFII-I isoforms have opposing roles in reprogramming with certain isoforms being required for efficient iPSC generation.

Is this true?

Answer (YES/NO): NO